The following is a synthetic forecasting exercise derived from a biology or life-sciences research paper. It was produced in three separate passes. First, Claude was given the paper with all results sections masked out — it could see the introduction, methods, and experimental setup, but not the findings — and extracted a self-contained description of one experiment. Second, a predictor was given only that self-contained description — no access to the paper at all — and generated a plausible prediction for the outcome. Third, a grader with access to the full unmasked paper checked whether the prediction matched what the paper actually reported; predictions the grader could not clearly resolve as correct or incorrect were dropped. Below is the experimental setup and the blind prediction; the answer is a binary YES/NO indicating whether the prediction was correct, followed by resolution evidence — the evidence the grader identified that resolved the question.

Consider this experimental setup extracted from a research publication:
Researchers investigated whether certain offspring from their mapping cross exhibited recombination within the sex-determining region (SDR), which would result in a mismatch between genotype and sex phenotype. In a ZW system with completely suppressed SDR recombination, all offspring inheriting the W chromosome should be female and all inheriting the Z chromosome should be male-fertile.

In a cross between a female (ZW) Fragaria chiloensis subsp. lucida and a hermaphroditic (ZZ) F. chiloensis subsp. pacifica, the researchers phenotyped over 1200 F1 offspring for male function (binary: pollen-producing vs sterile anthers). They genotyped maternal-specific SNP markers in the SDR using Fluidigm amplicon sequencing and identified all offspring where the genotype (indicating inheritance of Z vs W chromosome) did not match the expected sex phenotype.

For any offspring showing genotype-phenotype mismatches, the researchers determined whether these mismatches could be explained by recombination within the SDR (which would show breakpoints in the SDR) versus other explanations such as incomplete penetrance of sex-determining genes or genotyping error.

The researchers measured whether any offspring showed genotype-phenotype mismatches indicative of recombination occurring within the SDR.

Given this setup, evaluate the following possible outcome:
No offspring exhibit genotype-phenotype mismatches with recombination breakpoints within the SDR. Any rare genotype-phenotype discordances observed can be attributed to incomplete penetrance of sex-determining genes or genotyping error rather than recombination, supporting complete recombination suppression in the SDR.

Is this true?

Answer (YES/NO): YES